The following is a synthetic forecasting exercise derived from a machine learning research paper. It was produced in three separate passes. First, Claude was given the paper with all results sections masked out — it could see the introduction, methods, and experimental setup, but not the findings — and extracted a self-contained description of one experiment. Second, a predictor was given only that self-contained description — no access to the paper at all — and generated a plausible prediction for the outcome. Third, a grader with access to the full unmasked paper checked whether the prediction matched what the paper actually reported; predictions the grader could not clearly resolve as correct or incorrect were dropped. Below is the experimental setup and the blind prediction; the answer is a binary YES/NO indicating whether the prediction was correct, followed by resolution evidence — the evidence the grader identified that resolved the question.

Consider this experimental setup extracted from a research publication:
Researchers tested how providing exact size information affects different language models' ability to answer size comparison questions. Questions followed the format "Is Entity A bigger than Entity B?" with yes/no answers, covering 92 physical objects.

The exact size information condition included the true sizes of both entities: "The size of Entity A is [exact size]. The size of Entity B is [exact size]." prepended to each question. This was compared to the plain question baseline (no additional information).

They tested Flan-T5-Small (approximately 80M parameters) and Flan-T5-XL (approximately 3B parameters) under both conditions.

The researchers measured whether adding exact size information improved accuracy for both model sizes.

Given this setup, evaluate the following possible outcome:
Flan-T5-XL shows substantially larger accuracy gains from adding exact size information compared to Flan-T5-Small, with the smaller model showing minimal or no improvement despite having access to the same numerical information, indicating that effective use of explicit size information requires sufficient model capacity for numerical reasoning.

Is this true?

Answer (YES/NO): YES